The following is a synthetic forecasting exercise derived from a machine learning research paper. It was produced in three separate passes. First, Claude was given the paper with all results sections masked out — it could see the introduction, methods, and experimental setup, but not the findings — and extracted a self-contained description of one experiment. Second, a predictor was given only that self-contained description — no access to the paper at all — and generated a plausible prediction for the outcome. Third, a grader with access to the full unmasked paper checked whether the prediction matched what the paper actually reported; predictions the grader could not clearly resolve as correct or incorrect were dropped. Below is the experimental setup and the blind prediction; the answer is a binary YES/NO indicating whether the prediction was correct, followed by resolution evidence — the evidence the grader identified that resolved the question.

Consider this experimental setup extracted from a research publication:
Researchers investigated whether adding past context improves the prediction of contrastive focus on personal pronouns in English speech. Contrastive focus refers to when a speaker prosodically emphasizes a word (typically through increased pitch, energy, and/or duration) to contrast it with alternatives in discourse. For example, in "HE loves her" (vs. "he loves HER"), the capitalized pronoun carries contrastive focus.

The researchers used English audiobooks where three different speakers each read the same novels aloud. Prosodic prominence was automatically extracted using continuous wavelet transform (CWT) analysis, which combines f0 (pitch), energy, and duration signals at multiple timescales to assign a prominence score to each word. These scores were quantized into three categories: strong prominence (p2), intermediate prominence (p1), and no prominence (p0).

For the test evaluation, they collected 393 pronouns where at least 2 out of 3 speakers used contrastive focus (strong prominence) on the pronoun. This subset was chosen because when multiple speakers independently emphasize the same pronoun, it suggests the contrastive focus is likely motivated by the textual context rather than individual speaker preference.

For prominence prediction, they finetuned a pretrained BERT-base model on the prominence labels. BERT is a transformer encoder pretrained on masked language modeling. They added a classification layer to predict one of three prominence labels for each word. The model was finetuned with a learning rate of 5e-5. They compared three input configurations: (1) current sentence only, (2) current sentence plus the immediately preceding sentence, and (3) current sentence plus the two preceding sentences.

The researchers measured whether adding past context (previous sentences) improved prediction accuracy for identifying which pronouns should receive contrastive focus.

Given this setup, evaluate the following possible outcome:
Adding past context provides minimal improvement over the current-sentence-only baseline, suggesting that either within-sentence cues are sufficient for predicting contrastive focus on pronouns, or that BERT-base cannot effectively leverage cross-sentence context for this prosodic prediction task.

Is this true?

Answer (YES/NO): NO